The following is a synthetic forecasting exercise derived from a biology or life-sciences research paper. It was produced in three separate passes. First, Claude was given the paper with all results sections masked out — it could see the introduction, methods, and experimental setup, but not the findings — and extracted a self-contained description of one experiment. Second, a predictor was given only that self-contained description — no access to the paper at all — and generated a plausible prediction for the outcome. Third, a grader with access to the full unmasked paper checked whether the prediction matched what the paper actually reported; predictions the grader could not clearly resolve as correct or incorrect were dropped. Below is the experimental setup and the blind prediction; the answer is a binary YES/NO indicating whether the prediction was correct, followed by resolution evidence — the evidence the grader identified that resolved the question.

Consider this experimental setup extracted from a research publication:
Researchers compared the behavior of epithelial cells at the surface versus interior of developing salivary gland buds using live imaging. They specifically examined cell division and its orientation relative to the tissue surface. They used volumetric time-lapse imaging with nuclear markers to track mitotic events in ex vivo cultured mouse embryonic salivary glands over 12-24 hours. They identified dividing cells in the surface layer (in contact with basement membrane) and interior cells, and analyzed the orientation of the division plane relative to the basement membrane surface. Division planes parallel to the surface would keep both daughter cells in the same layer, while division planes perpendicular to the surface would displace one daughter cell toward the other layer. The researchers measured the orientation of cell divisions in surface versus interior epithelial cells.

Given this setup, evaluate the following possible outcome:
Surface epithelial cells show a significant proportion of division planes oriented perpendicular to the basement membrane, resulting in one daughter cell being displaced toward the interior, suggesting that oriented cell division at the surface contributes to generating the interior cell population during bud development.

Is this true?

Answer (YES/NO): NO